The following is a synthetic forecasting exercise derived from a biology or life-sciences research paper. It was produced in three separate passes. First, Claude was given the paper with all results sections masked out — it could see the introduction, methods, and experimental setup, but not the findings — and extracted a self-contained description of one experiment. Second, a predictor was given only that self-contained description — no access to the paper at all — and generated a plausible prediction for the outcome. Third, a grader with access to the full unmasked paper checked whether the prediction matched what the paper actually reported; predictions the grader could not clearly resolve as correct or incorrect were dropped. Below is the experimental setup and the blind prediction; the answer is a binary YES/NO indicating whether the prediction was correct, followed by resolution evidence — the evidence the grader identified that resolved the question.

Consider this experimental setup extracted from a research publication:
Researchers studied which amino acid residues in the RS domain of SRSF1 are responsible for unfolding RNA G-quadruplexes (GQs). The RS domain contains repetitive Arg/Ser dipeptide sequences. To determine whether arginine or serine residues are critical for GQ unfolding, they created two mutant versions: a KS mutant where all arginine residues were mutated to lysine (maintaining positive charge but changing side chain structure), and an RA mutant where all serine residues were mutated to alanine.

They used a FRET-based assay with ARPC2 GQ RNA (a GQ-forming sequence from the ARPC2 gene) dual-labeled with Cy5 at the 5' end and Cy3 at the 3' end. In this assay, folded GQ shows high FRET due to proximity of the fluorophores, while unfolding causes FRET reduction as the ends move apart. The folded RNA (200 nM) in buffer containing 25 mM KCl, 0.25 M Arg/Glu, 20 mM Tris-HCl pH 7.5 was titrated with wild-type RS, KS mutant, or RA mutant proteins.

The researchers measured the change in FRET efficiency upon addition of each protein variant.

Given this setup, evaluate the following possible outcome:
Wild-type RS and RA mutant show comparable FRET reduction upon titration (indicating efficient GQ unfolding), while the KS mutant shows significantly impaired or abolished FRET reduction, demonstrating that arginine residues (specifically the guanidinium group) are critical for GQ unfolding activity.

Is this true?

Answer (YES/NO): YES